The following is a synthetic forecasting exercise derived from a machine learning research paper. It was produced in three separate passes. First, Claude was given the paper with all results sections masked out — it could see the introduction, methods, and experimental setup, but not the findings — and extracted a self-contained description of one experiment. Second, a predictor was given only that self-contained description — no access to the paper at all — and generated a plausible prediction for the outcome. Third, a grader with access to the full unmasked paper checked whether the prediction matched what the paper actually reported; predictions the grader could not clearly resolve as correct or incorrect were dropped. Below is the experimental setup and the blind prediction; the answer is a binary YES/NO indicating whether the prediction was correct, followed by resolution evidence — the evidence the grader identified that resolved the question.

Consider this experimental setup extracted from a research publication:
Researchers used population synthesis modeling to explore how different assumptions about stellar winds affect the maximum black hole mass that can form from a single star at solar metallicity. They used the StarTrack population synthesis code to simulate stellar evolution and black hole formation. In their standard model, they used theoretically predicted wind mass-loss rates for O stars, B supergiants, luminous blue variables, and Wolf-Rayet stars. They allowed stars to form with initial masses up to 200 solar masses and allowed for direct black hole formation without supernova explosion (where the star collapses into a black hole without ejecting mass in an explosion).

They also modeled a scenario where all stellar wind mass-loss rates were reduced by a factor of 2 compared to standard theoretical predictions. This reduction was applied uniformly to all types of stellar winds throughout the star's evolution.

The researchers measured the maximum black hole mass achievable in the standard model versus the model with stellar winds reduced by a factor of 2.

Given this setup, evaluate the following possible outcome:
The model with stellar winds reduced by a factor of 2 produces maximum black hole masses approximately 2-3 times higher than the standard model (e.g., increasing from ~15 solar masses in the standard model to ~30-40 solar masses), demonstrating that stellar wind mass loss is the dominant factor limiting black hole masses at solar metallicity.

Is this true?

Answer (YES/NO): YES